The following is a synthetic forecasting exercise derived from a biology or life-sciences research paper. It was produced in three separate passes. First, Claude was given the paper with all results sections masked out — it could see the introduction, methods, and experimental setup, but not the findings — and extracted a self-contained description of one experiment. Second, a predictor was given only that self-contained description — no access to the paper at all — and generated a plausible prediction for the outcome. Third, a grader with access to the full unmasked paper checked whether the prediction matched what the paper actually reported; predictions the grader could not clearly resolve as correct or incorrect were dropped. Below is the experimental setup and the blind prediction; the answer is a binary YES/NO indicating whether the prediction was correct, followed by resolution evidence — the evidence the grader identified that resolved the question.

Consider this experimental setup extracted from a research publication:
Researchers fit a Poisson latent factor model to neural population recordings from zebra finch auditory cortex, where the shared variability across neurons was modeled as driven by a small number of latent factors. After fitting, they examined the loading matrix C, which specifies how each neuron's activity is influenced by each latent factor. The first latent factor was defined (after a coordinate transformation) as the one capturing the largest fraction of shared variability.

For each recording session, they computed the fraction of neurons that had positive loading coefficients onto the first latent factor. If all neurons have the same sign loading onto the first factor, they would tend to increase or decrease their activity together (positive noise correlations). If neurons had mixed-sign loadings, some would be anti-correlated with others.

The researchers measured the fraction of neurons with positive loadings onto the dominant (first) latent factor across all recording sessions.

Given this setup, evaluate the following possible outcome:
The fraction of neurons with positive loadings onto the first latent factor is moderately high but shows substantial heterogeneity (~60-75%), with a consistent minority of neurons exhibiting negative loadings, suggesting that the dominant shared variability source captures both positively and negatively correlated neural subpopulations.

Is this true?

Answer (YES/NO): NO